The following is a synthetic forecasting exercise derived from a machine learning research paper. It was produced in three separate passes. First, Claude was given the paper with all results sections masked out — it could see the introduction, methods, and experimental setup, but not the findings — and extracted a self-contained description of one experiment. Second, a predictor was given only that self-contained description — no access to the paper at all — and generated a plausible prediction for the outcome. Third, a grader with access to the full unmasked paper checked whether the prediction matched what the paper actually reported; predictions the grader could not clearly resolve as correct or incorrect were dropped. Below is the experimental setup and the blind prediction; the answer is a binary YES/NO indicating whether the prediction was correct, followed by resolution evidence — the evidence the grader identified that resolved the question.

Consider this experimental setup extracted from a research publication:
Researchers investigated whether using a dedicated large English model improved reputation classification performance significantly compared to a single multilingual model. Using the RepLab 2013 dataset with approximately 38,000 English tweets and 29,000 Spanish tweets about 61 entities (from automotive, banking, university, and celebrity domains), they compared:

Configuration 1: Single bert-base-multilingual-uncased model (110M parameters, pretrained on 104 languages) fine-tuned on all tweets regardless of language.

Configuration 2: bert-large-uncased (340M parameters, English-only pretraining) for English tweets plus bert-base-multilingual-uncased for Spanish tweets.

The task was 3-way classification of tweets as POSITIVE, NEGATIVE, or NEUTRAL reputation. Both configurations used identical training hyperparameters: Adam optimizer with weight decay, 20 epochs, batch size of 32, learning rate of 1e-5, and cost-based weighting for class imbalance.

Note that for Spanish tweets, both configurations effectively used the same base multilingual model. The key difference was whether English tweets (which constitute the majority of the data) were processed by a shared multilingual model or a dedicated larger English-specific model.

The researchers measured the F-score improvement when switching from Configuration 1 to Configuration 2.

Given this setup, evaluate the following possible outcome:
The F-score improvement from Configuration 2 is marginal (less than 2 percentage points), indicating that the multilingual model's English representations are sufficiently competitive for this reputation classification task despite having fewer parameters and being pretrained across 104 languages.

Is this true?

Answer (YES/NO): YES